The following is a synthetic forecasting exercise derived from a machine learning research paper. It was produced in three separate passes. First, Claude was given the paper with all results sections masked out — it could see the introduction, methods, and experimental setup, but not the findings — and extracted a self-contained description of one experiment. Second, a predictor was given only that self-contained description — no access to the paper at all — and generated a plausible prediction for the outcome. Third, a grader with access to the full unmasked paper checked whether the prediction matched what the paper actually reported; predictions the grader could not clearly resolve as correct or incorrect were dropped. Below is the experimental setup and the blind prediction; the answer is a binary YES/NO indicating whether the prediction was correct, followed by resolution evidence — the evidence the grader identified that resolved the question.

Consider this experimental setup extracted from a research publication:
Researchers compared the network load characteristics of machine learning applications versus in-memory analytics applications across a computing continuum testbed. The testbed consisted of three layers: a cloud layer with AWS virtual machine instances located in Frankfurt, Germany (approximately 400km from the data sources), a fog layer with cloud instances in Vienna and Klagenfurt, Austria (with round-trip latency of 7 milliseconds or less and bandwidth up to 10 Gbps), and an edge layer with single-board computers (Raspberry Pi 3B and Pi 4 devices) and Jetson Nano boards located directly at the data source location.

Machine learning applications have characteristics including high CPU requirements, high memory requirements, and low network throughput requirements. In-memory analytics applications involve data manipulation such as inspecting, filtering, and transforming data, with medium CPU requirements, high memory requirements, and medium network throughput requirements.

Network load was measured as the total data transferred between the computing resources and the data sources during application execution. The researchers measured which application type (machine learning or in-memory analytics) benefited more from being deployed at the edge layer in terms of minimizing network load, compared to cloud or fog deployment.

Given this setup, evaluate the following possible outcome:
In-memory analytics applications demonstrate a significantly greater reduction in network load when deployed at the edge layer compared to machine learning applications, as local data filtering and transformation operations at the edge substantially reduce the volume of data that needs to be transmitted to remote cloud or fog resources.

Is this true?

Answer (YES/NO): NO